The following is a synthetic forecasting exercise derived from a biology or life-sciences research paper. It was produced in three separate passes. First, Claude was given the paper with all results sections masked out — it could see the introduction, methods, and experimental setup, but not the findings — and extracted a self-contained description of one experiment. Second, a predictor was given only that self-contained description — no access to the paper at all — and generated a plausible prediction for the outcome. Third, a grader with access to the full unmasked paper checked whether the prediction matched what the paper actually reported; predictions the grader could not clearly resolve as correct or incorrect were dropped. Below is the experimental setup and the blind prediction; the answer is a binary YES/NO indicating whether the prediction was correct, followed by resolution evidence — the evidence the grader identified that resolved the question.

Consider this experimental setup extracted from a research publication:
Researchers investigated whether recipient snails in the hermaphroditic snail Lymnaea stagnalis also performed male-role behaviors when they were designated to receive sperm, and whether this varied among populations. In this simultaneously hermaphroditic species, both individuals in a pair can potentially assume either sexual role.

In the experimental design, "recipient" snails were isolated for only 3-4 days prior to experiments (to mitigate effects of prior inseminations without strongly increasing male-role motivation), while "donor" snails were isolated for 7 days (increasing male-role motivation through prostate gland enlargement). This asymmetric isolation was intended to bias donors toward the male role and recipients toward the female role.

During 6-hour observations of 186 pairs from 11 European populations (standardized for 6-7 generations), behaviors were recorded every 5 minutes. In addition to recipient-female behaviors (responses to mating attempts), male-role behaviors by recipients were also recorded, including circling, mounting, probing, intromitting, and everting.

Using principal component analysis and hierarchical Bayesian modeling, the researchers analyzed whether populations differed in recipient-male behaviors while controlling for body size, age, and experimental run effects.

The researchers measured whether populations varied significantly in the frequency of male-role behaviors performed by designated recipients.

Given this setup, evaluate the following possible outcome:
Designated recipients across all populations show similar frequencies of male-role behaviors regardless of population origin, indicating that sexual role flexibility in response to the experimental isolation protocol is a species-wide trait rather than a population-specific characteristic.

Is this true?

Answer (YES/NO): NO